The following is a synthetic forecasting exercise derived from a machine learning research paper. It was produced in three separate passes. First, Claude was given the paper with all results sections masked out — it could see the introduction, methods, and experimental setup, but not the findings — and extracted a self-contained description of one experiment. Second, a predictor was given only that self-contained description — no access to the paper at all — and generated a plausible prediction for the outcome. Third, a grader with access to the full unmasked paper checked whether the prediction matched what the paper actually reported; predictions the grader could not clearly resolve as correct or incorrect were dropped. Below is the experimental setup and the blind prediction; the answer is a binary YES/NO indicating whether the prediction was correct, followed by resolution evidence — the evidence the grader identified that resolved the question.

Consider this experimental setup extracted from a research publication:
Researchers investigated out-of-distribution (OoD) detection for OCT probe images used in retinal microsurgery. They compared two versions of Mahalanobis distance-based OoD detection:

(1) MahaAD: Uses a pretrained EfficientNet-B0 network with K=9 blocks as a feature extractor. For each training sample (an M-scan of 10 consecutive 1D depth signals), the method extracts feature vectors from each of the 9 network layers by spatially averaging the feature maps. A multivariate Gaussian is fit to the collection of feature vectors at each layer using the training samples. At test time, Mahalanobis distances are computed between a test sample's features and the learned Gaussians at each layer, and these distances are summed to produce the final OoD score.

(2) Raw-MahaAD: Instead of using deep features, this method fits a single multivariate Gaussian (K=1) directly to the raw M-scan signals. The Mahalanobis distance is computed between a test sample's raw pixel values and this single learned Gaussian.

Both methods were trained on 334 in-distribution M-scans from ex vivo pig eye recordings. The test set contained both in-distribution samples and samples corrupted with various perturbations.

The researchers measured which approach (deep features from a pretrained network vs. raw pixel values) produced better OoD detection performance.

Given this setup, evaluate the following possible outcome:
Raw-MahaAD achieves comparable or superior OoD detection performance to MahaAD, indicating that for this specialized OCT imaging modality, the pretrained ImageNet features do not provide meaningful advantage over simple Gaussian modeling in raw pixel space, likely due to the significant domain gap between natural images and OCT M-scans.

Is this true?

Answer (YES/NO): NO